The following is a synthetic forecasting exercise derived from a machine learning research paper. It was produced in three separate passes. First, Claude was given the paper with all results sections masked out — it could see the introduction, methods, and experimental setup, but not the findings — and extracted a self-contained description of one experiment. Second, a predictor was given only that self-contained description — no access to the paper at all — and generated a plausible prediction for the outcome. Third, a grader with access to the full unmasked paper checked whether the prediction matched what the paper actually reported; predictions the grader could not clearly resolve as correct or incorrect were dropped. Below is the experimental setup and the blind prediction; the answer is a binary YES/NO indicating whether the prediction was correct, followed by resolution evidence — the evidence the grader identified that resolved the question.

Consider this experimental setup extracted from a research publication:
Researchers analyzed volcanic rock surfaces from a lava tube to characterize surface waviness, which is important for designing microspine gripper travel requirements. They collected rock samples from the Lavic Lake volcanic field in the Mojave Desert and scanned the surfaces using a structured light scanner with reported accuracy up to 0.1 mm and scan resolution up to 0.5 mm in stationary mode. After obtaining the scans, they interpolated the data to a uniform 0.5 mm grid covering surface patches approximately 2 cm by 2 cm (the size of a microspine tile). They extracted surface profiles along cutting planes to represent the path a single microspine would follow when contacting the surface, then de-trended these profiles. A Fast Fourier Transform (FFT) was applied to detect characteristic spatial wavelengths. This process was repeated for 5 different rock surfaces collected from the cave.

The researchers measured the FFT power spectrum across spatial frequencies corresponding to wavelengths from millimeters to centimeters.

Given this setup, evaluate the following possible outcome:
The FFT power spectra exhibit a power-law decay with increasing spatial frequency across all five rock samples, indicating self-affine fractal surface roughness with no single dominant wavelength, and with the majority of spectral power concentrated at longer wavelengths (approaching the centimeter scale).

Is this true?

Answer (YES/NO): NO